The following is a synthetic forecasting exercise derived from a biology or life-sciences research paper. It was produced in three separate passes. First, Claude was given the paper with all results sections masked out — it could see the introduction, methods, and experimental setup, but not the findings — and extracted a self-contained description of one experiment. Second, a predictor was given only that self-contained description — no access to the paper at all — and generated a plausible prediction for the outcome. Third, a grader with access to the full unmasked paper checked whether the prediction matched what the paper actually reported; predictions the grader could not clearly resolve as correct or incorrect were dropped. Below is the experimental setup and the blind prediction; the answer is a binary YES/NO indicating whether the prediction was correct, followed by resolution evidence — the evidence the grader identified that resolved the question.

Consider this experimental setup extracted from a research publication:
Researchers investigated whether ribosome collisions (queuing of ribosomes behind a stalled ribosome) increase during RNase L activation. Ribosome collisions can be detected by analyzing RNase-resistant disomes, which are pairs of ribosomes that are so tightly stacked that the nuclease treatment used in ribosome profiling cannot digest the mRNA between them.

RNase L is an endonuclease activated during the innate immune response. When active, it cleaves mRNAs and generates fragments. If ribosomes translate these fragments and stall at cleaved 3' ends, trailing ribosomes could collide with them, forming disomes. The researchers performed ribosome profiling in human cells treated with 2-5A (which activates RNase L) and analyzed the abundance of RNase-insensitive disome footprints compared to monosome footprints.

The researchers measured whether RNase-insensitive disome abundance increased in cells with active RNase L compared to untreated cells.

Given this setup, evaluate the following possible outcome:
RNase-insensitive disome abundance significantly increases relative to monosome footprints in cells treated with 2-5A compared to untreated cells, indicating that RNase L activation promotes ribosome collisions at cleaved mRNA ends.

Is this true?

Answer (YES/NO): NO